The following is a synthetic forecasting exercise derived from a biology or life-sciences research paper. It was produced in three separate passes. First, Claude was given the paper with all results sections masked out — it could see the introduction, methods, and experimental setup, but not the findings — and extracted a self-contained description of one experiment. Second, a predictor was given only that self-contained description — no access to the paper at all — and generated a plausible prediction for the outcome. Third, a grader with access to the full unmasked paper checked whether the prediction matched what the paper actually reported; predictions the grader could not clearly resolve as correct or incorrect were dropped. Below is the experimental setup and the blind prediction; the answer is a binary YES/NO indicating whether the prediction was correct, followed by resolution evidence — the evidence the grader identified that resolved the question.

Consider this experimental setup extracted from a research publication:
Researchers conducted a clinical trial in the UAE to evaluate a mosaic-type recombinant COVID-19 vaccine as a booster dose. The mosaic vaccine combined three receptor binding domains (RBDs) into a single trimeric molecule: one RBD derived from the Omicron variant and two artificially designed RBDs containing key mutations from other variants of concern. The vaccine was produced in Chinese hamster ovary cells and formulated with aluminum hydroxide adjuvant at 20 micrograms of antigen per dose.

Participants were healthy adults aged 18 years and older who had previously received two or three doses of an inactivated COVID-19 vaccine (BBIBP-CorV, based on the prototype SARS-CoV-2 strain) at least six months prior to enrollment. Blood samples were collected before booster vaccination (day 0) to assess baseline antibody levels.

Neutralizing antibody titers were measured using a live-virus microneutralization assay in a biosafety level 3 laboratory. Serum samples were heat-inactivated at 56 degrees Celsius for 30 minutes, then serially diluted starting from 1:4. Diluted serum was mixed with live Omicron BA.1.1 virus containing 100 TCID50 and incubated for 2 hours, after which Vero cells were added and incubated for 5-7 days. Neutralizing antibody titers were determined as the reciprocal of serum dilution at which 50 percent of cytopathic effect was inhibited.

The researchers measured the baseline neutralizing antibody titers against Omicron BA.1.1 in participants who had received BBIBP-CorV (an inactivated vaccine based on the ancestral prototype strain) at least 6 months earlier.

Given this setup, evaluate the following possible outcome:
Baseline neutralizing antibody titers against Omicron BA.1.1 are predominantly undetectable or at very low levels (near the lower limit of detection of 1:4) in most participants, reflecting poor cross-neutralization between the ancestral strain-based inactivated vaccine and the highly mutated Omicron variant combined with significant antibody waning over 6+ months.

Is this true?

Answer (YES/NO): NO